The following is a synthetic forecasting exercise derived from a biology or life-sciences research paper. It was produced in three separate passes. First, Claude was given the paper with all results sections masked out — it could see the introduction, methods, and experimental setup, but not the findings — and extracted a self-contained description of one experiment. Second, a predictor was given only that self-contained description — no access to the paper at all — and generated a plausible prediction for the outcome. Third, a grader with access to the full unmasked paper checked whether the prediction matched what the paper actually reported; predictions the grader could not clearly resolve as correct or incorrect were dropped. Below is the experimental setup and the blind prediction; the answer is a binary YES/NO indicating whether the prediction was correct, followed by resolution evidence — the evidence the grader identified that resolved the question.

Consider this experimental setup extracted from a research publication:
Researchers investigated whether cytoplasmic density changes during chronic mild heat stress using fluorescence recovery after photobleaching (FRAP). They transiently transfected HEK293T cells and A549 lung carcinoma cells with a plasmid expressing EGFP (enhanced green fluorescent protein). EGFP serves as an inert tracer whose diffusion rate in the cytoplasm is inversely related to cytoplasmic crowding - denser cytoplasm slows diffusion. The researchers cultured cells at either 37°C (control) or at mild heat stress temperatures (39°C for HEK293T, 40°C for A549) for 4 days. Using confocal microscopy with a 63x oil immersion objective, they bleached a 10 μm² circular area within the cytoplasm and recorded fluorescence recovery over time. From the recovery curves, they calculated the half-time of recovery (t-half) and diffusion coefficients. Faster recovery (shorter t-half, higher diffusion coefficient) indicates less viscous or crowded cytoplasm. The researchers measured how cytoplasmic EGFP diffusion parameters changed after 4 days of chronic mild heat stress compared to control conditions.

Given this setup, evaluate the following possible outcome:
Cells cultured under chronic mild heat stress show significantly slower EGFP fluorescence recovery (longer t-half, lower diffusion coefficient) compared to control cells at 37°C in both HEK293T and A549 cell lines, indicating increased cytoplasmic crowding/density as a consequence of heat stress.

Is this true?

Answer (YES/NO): NO